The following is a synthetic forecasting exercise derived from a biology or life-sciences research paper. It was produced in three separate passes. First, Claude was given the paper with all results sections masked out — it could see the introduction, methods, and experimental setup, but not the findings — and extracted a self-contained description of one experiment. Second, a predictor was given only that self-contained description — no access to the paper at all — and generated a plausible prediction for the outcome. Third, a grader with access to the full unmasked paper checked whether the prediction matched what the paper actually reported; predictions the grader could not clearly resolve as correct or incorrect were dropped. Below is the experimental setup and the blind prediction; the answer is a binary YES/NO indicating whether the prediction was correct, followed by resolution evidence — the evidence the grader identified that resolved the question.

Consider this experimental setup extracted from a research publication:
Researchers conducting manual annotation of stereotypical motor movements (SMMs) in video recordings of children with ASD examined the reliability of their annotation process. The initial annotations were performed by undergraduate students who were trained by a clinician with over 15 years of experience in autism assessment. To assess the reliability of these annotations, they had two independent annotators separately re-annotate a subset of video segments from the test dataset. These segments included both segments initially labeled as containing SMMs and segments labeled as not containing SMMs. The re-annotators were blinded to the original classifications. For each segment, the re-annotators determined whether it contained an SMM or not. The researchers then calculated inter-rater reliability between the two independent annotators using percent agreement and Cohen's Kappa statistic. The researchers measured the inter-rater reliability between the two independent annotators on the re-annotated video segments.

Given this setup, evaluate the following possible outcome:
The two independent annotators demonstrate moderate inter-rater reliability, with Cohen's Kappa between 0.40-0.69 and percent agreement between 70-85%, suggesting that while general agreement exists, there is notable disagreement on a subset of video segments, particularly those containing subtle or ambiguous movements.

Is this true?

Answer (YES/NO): NO